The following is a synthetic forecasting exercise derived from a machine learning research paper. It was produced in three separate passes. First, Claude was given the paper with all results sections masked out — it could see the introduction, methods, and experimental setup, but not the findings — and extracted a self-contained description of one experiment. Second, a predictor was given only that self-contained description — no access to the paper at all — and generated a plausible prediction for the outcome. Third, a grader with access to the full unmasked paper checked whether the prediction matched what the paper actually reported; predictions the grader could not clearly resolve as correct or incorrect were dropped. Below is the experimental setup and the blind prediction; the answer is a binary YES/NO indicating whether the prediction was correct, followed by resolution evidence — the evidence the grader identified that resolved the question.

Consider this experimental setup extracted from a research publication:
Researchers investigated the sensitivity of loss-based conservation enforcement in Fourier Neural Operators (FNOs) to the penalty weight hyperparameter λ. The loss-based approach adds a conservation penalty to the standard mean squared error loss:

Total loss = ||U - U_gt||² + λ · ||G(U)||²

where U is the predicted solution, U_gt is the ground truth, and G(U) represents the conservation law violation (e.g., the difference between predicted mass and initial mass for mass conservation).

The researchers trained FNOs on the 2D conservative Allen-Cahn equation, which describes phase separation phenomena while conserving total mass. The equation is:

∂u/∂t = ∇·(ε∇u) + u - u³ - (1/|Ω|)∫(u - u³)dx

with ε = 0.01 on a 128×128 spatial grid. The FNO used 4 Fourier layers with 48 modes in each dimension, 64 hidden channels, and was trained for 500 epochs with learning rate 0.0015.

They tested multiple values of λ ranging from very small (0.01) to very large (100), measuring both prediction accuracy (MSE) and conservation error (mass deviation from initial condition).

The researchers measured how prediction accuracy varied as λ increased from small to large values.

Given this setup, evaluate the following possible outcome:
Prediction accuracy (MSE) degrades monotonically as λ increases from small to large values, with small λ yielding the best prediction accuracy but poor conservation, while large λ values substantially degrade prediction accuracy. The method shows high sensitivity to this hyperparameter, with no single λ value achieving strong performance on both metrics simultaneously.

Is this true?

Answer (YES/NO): NO